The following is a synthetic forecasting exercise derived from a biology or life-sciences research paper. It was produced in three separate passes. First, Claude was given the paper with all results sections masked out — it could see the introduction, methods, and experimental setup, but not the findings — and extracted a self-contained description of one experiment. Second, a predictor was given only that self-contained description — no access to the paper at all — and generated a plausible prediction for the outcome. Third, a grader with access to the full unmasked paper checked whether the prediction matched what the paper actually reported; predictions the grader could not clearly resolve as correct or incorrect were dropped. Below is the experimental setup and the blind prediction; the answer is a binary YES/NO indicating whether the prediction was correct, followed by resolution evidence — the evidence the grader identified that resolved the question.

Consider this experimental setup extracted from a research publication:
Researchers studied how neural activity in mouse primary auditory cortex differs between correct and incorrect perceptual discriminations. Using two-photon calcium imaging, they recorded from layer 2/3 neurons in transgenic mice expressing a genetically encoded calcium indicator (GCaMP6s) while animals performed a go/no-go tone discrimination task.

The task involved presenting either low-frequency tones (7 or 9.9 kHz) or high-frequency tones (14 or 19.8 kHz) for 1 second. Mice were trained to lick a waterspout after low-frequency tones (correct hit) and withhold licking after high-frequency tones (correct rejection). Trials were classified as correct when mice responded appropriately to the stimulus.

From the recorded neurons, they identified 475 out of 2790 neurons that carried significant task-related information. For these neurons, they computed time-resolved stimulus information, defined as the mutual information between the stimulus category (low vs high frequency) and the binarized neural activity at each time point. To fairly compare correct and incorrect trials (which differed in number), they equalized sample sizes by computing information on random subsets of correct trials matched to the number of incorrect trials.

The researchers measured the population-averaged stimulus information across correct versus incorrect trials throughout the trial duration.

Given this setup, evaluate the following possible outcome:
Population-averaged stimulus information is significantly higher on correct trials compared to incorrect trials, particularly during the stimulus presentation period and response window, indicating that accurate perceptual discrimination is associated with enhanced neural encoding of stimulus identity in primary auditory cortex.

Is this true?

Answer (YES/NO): YES